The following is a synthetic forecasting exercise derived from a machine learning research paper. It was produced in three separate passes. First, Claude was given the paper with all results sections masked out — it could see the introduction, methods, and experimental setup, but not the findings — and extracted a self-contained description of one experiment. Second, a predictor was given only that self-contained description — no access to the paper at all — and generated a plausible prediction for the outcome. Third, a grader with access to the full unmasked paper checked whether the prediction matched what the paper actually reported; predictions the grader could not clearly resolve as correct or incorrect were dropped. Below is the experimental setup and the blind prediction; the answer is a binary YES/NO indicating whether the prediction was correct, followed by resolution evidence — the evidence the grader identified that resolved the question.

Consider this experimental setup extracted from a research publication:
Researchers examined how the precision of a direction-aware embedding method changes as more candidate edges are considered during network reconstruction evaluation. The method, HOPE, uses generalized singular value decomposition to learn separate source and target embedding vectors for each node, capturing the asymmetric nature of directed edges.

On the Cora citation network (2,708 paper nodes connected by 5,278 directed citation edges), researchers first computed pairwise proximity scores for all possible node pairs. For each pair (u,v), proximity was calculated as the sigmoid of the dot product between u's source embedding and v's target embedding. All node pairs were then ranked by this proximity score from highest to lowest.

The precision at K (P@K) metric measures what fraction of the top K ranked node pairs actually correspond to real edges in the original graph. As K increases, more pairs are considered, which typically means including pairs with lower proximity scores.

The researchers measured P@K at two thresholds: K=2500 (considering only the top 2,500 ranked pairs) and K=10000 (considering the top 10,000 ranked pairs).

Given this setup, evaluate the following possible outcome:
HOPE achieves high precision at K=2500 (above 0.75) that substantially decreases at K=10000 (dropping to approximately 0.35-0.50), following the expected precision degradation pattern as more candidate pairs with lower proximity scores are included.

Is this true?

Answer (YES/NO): NO